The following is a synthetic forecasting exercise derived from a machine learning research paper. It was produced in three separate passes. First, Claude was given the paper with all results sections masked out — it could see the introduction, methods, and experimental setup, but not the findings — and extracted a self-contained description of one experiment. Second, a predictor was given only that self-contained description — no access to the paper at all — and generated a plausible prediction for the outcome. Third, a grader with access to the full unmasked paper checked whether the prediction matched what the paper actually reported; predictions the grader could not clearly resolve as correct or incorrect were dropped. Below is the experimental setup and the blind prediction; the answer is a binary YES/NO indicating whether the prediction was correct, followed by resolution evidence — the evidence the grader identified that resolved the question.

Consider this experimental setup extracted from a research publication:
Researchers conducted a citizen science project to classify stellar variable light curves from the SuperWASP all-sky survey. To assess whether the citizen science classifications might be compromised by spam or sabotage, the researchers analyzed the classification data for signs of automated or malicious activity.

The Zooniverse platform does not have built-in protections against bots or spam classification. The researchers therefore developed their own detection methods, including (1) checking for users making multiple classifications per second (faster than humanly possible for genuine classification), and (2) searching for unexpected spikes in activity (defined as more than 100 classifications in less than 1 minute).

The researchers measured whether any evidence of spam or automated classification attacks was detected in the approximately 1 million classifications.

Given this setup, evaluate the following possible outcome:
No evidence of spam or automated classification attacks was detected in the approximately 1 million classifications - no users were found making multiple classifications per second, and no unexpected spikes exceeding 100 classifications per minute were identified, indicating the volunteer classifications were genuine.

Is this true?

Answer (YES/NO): NO